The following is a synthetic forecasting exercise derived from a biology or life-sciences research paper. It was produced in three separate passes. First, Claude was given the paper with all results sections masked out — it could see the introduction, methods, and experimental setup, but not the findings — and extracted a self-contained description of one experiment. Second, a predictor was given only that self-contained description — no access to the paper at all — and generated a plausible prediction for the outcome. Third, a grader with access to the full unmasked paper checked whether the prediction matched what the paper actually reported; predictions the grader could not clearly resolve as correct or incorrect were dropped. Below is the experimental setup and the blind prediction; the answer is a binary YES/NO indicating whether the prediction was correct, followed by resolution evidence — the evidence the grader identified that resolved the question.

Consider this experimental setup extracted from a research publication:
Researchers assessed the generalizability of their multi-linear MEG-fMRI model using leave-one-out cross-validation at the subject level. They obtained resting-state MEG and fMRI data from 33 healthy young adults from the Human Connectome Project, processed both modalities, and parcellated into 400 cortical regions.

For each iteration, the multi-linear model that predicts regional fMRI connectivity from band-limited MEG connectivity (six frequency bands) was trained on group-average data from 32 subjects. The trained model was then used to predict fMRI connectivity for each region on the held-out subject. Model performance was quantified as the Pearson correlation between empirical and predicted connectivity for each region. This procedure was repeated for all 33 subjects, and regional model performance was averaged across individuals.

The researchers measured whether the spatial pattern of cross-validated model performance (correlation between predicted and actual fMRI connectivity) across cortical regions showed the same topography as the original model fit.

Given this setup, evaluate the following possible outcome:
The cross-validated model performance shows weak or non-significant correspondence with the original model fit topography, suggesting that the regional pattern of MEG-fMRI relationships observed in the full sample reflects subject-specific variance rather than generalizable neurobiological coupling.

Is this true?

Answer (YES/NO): NO